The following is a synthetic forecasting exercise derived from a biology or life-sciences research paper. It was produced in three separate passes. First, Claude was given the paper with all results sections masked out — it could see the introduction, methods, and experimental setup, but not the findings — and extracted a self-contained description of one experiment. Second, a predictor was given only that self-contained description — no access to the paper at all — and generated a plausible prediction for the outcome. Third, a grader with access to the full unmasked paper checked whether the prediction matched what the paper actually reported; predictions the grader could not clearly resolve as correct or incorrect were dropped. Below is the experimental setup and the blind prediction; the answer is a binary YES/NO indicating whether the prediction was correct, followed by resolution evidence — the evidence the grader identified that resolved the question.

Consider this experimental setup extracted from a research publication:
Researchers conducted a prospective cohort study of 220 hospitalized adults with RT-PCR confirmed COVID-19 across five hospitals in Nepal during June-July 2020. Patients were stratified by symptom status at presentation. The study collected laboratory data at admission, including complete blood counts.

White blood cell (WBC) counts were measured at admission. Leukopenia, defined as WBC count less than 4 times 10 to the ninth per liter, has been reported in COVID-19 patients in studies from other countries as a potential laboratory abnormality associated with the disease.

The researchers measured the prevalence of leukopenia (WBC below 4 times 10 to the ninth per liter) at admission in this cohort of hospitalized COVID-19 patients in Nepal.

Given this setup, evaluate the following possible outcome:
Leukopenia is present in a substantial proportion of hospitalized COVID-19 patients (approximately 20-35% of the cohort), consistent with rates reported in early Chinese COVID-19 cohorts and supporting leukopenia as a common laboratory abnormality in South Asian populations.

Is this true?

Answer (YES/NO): NO